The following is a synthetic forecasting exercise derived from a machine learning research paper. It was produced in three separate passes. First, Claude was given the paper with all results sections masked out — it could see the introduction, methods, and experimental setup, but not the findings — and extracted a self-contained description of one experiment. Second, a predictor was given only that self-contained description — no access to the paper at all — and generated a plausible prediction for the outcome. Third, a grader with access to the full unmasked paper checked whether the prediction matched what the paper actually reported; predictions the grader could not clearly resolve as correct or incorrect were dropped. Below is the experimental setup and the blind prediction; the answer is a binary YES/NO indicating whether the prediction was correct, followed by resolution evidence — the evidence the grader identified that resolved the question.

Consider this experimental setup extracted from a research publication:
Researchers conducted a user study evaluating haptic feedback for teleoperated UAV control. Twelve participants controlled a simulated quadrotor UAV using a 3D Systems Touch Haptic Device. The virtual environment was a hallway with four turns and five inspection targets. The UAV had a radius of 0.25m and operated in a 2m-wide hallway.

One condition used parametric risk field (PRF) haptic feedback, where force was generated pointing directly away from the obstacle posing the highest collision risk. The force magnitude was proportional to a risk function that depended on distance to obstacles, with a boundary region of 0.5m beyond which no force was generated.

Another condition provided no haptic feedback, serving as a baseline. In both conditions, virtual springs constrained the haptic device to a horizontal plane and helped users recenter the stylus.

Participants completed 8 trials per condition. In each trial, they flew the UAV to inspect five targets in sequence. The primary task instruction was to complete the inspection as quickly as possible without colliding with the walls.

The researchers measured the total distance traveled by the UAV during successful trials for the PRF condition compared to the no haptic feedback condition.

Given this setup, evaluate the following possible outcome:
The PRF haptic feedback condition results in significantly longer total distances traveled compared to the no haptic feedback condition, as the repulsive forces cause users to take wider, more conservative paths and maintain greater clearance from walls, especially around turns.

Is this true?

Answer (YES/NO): YES